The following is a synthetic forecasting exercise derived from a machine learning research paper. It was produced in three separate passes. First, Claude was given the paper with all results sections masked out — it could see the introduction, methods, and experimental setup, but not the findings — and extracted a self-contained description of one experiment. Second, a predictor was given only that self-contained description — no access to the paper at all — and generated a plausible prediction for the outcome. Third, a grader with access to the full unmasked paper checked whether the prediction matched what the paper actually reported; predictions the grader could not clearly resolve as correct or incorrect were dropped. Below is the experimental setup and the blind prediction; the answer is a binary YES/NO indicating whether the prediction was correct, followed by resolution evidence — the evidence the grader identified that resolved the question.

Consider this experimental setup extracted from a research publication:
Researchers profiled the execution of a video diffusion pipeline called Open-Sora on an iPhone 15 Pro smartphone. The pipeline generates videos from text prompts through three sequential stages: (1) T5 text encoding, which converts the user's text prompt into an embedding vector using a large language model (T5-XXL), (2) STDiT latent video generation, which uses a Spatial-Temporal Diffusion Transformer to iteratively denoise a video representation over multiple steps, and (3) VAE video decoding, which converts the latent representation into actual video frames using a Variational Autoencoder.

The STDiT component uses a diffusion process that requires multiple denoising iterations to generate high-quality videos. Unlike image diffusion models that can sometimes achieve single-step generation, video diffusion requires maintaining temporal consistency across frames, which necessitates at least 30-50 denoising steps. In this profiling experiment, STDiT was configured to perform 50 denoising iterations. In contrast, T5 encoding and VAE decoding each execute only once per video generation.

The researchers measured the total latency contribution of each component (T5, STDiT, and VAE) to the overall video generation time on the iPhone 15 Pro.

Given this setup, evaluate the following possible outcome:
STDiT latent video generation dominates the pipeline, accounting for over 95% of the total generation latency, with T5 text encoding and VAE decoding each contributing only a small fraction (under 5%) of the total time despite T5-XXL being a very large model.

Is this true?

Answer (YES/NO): NO